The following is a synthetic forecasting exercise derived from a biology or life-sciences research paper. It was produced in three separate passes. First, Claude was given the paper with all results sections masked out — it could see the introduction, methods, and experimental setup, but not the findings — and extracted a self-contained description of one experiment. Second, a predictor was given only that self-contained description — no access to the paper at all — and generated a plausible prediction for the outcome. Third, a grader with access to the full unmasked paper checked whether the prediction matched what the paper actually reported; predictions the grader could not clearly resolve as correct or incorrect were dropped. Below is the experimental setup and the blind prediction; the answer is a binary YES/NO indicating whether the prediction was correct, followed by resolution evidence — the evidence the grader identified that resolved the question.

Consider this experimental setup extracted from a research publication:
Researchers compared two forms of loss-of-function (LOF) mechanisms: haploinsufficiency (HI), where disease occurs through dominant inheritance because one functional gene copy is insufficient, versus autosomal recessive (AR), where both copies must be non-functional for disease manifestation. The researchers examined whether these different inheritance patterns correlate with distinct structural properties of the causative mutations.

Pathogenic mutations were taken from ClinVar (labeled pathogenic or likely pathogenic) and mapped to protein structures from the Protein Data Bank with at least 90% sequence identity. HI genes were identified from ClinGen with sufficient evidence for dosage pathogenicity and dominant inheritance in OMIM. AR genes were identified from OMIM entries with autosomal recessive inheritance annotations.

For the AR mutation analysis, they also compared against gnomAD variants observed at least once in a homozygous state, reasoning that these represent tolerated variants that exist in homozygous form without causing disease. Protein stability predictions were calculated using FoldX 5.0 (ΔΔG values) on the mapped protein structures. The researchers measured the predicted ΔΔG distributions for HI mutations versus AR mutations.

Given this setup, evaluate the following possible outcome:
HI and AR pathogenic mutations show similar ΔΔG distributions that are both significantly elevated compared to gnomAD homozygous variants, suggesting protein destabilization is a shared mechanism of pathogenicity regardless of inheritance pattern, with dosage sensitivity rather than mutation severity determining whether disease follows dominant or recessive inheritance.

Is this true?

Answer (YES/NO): YES